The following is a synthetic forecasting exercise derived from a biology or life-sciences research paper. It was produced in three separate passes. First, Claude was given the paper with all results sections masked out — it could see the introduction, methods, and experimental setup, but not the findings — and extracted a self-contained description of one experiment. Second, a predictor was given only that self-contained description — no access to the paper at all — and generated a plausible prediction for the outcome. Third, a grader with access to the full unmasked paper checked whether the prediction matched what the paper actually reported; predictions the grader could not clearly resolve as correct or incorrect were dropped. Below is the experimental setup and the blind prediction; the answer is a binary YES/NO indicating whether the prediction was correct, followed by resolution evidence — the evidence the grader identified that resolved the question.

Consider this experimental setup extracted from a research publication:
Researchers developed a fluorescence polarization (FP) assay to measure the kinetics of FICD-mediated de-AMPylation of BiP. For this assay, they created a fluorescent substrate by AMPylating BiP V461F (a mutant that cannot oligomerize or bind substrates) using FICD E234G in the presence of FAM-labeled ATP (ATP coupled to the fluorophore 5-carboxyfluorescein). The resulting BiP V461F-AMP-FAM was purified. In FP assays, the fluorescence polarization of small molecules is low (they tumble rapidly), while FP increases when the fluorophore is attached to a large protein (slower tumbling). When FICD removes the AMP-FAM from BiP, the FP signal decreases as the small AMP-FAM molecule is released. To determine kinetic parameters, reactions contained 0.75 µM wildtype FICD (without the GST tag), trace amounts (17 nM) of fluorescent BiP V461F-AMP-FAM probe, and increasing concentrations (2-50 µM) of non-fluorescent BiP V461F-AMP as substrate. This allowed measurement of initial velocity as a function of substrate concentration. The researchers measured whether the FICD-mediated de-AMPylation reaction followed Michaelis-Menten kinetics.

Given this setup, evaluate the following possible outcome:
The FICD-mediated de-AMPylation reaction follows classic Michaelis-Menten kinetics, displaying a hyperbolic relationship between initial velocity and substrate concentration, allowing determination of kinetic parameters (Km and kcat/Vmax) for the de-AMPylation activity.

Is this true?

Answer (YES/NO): YES